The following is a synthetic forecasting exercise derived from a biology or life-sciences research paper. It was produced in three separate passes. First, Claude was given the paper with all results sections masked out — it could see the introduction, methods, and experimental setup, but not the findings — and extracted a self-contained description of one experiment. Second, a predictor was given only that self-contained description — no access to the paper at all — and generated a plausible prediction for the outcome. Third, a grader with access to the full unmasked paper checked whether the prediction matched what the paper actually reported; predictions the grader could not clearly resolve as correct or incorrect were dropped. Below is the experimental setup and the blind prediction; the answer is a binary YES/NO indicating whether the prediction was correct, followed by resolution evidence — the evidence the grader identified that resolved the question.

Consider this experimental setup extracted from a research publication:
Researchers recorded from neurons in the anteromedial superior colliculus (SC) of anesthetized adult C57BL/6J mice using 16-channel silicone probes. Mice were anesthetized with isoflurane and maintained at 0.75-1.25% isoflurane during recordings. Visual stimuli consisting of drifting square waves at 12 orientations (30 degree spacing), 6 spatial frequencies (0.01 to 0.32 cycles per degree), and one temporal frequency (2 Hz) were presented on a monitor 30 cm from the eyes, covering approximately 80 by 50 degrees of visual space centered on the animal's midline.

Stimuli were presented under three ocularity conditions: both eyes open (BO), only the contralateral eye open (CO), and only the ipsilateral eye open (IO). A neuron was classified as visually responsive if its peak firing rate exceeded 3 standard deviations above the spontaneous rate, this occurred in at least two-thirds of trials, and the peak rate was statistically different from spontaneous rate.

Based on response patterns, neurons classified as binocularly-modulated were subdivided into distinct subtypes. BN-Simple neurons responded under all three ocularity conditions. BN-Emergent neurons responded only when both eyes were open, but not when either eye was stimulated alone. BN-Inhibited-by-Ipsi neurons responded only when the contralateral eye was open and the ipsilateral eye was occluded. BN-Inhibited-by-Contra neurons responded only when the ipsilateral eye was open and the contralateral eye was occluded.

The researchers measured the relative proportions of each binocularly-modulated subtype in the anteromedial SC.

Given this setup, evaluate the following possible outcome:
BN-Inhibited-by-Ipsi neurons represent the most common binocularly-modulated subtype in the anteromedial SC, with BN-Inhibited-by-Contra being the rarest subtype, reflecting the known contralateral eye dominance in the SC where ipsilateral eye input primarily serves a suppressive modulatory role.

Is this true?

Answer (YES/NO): NO